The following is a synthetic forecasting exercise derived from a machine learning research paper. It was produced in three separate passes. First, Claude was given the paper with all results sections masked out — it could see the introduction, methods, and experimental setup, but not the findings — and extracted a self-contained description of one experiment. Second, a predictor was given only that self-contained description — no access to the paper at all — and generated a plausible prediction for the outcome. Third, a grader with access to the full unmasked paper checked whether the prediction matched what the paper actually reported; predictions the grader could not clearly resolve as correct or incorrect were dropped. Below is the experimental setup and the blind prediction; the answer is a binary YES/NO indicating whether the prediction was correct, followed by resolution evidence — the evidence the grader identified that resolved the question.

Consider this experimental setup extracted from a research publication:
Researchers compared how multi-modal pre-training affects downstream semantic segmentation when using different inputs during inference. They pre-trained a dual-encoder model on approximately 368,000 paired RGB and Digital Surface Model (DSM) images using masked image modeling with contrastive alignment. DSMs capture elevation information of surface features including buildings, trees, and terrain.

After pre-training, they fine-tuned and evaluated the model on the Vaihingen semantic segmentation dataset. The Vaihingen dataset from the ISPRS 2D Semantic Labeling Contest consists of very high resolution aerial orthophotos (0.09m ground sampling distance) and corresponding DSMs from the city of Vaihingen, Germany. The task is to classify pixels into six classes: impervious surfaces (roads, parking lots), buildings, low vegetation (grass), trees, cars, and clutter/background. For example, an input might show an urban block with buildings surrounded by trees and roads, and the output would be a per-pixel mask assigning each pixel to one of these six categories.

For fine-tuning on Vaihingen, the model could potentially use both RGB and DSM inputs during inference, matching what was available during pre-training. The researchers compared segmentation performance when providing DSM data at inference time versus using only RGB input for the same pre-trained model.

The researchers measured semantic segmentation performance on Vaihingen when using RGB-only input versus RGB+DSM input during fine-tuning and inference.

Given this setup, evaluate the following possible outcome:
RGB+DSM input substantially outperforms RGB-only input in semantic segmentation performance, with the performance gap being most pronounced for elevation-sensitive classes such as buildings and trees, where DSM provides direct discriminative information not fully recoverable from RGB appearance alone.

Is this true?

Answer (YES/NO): NO